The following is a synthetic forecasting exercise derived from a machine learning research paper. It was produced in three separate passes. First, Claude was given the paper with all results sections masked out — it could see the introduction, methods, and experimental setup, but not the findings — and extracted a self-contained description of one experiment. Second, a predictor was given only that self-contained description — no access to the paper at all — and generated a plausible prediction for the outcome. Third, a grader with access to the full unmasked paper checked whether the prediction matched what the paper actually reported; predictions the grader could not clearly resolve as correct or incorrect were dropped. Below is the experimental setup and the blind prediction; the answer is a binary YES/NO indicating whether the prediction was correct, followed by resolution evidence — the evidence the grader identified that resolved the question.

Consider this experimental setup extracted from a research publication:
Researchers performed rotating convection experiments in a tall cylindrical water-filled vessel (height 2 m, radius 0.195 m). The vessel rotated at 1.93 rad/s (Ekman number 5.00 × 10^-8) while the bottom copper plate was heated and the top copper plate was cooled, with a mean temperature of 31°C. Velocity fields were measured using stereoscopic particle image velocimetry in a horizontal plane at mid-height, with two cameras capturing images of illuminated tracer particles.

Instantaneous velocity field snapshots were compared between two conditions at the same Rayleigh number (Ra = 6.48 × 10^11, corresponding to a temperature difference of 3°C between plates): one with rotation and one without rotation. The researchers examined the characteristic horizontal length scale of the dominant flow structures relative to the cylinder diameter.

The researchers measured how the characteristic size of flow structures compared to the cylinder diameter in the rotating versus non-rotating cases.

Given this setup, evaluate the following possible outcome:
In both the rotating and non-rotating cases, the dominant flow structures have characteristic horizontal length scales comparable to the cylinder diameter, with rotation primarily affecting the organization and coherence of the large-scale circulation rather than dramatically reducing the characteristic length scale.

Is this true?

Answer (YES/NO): NO